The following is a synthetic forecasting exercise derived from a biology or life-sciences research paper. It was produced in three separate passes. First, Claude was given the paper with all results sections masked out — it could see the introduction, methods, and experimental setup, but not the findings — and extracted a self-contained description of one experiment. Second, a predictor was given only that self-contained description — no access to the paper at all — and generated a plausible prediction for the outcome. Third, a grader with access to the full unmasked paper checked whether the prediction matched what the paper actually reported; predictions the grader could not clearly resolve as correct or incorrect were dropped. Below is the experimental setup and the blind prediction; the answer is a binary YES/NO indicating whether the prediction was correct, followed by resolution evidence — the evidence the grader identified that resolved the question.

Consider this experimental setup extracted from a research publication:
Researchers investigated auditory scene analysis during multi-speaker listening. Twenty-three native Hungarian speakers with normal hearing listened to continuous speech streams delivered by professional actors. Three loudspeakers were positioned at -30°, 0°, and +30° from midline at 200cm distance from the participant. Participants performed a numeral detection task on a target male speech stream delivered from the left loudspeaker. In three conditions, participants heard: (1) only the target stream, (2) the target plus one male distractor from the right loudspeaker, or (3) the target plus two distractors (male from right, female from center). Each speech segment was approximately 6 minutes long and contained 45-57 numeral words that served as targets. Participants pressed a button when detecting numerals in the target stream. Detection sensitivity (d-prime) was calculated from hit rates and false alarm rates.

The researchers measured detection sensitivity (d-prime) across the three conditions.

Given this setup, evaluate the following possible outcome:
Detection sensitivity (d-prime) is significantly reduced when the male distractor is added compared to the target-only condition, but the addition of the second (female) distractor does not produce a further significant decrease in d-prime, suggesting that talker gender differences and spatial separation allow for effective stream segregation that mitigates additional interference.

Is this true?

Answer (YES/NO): YES